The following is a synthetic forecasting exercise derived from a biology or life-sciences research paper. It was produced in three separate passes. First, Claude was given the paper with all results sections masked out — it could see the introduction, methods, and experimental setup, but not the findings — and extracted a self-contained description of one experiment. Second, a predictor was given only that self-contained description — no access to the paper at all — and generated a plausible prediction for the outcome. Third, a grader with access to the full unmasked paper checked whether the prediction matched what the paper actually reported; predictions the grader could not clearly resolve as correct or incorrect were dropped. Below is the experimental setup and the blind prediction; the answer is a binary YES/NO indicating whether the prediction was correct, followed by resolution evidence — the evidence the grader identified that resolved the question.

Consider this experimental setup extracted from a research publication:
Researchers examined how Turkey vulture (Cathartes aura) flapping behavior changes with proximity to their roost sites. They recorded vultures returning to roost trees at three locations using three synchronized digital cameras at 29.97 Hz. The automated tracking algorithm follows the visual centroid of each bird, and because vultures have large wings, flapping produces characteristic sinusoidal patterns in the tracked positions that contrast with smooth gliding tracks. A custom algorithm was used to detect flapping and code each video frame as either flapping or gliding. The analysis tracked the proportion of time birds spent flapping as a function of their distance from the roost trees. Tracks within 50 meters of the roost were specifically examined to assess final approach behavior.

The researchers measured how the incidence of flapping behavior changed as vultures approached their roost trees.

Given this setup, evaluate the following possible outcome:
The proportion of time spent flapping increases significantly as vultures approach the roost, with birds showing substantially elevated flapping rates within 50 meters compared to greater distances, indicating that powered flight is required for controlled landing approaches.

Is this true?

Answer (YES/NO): YES